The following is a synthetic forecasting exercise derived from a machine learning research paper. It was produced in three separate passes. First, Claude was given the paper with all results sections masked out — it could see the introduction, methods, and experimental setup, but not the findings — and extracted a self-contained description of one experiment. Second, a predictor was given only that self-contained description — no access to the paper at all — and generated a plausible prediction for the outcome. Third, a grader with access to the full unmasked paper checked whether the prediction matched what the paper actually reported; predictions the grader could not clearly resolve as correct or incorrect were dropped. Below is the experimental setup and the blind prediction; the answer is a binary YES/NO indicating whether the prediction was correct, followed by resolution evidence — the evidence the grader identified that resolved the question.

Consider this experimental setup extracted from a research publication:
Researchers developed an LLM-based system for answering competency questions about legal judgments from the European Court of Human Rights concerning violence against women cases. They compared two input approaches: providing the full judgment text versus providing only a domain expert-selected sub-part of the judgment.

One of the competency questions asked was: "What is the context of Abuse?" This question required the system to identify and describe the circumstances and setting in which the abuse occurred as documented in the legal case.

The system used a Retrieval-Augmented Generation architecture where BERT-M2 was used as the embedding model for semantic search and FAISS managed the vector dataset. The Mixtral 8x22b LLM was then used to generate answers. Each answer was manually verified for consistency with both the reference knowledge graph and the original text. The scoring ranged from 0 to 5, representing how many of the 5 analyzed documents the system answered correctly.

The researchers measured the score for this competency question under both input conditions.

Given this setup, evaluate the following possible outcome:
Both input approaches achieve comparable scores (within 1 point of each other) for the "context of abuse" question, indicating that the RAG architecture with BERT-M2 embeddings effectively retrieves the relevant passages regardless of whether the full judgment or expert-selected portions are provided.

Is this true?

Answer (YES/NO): YES